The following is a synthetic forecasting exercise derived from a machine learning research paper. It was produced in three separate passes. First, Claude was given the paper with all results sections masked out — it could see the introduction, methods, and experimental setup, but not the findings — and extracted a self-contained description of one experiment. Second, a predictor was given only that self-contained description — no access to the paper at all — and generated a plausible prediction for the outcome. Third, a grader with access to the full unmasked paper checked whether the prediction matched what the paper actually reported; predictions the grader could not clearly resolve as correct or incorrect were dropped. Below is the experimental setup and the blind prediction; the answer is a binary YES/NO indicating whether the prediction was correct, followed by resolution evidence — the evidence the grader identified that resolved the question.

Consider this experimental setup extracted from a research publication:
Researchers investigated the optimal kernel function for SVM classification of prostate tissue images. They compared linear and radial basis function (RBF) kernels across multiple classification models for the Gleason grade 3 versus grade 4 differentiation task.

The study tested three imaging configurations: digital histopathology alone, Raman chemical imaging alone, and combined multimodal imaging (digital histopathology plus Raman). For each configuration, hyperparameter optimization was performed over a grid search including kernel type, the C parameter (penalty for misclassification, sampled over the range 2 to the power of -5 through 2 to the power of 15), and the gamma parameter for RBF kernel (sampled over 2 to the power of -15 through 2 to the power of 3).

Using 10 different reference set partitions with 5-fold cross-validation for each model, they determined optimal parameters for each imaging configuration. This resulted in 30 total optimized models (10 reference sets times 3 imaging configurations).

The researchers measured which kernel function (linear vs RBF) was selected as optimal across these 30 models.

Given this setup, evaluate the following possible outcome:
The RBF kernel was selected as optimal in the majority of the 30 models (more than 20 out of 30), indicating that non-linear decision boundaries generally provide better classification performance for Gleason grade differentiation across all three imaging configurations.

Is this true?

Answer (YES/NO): YES